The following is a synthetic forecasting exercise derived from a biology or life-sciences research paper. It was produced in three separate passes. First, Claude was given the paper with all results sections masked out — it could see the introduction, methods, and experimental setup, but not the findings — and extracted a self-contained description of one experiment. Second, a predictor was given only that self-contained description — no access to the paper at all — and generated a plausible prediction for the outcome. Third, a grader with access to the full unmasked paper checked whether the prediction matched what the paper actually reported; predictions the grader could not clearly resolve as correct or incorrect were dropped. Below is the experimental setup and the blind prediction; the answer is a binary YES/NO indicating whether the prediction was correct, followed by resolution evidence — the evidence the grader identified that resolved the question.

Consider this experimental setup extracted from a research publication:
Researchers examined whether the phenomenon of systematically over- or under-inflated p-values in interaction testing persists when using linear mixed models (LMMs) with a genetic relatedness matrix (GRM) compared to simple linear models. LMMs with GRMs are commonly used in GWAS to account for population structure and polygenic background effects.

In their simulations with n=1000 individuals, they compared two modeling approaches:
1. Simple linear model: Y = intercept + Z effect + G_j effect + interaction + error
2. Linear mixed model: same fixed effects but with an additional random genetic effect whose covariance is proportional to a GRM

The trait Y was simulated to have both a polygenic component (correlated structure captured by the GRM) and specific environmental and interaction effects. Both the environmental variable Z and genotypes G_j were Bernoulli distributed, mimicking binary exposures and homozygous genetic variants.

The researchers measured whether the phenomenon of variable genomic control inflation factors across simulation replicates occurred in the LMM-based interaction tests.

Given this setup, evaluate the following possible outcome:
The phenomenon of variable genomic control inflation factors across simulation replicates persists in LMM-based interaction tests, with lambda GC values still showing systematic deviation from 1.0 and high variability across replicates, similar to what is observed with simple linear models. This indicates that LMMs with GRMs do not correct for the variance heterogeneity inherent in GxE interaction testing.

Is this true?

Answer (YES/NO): YES